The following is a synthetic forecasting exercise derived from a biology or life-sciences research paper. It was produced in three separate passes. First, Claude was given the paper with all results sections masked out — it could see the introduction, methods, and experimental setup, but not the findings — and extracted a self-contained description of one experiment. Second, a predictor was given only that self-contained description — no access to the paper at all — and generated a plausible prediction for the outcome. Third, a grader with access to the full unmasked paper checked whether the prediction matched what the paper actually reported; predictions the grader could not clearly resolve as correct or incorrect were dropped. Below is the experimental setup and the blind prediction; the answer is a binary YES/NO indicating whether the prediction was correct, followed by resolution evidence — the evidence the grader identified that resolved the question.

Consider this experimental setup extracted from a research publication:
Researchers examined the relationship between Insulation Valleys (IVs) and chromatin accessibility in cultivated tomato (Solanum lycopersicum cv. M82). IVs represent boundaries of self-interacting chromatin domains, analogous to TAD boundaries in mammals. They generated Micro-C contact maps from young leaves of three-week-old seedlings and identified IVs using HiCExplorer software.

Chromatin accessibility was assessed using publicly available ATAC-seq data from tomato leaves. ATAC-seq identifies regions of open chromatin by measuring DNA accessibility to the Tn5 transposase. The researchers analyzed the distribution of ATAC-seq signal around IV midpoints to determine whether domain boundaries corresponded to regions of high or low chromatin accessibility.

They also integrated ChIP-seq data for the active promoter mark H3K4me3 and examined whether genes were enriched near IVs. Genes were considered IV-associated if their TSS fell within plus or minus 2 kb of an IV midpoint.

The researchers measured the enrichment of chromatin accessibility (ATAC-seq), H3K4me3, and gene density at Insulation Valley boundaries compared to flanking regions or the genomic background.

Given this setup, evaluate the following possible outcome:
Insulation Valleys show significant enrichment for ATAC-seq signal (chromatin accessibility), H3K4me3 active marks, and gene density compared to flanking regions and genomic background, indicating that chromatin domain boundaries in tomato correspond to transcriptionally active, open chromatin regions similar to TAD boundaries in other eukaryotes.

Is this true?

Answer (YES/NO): YES